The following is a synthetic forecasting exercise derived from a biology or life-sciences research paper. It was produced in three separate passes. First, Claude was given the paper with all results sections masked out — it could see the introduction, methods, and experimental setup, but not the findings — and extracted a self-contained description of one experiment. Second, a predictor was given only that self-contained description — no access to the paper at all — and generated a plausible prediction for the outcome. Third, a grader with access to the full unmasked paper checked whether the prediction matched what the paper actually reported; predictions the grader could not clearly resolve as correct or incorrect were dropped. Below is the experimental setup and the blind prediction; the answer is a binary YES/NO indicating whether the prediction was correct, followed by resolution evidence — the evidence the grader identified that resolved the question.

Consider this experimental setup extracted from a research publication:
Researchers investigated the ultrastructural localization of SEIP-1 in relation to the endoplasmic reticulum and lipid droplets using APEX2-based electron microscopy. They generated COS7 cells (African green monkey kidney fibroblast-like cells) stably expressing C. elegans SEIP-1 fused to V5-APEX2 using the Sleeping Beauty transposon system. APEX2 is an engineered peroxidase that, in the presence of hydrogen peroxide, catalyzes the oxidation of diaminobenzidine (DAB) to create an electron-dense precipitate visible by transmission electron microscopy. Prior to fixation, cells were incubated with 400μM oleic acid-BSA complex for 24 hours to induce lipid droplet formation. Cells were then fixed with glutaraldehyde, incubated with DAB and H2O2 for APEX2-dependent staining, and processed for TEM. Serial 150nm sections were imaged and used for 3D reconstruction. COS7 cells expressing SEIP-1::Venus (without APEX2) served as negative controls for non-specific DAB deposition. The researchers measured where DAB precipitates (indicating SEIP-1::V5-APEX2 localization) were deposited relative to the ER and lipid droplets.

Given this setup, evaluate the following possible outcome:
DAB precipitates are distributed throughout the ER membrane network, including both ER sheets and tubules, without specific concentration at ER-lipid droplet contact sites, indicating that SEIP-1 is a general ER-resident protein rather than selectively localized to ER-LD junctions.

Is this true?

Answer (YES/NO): NO